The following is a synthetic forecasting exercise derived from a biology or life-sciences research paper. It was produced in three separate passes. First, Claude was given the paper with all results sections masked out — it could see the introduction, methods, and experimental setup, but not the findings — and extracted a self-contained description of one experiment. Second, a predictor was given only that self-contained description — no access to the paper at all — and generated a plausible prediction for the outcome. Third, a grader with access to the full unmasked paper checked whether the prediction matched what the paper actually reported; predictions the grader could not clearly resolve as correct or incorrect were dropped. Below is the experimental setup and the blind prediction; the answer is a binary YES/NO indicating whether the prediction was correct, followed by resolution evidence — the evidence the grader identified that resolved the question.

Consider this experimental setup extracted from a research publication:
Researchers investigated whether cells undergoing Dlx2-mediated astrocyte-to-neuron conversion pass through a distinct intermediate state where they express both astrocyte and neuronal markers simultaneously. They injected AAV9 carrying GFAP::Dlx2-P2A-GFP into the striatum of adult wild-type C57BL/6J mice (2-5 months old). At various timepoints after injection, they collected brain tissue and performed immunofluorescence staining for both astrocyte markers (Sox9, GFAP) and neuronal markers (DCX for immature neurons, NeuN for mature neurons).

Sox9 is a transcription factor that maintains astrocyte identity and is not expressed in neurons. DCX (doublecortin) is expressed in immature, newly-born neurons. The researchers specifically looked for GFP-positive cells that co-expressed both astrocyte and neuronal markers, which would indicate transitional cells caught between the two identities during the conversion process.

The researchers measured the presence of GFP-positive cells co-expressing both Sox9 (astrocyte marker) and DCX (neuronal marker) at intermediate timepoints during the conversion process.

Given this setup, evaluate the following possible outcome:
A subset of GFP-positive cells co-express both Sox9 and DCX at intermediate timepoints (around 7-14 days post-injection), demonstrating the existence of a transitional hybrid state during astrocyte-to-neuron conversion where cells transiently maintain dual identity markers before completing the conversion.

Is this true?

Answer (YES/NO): NO